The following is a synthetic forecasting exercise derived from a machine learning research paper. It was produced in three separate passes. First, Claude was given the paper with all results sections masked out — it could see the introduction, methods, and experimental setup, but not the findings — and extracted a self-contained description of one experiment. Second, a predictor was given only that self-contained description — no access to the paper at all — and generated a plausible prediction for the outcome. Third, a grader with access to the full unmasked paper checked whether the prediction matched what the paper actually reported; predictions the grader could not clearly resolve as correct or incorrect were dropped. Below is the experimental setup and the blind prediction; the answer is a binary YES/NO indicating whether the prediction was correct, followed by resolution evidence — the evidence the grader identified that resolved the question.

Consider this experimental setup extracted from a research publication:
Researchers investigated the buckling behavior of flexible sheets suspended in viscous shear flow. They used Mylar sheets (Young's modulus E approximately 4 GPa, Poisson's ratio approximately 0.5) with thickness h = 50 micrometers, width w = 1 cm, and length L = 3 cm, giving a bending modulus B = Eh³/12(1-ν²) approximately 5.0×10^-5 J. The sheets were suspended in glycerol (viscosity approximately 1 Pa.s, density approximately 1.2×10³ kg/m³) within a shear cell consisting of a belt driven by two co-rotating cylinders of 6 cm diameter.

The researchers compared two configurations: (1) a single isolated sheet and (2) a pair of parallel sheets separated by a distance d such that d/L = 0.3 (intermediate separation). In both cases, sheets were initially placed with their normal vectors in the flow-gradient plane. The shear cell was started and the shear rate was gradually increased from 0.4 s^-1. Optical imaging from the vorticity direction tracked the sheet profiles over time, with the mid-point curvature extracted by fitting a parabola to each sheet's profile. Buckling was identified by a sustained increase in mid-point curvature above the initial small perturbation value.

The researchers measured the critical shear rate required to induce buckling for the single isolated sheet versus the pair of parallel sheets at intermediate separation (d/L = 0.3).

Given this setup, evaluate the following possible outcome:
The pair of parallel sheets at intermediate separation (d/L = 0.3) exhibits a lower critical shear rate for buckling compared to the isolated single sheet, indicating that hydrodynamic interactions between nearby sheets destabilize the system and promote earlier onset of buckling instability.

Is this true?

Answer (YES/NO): YES